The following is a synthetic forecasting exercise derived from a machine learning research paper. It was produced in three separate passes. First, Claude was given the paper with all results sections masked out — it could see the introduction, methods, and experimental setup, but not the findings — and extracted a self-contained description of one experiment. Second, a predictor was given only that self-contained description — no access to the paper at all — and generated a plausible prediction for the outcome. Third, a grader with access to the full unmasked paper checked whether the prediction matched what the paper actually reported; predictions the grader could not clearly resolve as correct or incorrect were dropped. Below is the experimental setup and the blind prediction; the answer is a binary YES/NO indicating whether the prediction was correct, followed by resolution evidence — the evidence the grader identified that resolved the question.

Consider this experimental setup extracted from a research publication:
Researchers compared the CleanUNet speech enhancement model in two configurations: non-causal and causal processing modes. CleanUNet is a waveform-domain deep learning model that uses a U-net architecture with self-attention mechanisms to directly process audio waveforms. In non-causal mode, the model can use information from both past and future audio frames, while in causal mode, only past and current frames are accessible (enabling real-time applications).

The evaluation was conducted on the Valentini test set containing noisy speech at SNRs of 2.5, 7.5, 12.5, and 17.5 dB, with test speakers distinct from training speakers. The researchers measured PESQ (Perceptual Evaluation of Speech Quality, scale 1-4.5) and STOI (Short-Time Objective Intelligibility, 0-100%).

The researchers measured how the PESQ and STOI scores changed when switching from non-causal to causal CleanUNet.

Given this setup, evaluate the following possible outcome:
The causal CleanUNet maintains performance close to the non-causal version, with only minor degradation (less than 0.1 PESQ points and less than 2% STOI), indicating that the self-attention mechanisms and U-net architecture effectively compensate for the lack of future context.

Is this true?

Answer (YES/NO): NO